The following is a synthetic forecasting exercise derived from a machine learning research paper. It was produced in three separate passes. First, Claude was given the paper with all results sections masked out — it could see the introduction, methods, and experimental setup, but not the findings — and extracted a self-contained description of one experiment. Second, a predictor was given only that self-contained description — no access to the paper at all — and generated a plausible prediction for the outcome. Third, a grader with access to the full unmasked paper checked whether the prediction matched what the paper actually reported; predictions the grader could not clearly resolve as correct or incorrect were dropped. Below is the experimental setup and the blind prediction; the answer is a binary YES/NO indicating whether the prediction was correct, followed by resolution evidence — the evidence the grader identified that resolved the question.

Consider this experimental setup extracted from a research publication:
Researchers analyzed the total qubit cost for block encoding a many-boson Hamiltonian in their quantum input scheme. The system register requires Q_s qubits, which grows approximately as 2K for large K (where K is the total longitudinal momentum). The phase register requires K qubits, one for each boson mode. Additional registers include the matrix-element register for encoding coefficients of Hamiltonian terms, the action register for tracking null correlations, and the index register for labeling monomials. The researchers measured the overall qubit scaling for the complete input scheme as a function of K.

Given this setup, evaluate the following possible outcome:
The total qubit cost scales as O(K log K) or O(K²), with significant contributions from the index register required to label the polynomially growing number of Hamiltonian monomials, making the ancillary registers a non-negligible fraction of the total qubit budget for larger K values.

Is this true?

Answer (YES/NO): NO